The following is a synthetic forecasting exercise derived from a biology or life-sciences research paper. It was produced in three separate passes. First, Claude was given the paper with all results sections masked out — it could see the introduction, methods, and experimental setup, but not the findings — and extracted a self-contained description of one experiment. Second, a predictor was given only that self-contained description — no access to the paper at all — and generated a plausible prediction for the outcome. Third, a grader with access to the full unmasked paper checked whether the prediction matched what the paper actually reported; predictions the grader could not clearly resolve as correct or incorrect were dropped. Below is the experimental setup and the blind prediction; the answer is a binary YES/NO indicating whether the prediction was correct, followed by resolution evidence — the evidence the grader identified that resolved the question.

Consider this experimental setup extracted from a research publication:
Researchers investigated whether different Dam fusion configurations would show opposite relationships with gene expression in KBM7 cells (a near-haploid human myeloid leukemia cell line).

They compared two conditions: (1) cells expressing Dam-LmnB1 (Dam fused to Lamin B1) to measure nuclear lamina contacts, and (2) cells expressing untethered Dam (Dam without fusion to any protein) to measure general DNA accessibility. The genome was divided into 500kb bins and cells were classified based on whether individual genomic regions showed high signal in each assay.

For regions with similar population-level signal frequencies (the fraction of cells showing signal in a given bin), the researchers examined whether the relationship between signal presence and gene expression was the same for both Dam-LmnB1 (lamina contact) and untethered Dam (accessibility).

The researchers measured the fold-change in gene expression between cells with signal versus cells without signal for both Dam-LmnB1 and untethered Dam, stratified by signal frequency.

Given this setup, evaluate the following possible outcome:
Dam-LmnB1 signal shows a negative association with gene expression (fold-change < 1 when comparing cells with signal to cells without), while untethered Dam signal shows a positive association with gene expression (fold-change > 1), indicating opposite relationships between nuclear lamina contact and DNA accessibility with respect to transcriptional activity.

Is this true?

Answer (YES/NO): YES